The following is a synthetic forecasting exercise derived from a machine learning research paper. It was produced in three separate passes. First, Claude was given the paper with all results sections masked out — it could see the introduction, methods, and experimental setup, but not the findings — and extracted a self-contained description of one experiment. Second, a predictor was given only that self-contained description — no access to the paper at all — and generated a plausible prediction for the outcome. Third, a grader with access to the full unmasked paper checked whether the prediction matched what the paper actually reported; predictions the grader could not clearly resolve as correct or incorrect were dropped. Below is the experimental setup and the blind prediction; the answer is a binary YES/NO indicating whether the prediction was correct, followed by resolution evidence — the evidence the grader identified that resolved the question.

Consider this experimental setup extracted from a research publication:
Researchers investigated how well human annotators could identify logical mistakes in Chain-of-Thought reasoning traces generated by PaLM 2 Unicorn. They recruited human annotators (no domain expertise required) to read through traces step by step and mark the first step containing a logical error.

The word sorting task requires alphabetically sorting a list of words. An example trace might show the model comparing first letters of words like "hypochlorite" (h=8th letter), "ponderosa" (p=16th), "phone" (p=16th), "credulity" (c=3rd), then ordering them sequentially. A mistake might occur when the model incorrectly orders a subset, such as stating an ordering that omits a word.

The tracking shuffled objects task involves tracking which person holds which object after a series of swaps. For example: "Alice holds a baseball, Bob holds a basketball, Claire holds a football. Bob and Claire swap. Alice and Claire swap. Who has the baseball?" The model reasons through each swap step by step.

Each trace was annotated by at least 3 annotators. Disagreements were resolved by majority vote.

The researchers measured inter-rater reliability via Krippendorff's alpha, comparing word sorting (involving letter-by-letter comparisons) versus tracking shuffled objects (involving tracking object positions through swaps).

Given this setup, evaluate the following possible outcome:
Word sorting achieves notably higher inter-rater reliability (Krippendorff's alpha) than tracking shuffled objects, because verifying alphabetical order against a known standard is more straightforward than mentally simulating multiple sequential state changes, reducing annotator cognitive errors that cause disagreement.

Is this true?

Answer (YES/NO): NO